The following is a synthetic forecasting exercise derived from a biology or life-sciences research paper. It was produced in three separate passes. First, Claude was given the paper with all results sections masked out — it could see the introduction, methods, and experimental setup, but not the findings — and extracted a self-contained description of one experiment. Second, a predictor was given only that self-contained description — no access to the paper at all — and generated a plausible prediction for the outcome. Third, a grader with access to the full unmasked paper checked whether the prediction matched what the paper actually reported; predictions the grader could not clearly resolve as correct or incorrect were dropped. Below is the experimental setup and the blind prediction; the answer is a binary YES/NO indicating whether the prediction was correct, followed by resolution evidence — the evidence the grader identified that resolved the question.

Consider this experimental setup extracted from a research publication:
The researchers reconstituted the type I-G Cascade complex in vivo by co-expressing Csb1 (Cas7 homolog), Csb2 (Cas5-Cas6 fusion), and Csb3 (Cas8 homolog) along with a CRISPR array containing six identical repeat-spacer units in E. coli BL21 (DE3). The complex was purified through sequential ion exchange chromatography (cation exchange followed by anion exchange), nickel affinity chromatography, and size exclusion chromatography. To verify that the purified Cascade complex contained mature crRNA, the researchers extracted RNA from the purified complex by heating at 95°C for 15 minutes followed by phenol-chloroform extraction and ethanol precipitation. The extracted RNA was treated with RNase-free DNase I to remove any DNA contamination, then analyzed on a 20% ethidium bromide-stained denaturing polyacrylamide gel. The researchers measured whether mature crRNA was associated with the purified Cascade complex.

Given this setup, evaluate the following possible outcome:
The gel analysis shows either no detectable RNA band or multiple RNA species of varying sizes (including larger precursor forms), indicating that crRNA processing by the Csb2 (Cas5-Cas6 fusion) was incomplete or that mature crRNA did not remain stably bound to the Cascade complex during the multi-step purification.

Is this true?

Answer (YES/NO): NO